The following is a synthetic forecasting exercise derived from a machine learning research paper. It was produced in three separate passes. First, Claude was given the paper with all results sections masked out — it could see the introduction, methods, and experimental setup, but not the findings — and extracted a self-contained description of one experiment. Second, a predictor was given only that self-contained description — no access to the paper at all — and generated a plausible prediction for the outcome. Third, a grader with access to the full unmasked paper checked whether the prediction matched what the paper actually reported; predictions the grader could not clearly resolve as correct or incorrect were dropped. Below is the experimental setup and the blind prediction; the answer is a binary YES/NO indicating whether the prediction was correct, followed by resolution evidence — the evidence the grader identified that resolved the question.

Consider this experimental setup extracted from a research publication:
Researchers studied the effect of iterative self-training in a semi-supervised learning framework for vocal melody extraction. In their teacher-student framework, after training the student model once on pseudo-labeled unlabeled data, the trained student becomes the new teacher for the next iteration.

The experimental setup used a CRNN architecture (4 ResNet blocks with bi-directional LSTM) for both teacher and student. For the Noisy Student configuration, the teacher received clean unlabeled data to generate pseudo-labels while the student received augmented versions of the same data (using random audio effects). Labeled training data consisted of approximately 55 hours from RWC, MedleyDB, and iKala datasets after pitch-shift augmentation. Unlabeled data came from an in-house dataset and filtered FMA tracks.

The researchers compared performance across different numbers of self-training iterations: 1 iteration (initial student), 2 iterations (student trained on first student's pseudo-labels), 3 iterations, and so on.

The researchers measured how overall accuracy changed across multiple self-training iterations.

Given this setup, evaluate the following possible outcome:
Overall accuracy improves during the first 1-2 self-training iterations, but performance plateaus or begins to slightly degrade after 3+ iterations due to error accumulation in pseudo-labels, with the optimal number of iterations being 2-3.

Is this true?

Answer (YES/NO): NO